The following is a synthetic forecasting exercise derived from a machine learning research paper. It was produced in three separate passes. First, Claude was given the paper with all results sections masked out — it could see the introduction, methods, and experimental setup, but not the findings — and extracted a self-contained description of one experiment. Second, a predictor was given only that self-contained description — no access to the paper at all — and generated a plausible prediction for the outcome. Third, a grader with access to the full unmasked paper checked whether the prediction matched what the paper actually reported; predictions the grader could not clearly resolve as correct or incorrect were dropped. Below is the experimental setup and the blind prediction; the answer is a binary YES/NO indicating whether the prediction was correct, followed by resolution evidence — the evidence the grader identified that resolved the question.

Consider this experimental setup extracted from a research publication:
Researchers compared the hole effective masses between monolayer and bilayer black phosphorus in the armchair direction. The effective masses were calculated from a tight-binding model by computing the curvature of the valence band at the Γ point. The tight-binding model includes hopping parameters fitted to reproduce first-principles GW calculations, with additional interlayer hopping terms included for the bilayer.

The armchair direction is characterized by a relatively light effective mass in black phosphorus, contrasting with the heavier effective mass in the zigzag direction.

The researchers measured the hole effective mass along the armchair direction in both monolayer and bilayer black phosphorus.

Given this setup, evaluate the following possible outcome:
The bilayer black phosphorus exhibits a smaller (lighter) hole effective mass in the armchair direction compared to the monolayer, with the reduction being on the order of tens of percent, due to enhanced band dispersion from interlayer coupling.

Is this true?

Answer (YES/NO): NO